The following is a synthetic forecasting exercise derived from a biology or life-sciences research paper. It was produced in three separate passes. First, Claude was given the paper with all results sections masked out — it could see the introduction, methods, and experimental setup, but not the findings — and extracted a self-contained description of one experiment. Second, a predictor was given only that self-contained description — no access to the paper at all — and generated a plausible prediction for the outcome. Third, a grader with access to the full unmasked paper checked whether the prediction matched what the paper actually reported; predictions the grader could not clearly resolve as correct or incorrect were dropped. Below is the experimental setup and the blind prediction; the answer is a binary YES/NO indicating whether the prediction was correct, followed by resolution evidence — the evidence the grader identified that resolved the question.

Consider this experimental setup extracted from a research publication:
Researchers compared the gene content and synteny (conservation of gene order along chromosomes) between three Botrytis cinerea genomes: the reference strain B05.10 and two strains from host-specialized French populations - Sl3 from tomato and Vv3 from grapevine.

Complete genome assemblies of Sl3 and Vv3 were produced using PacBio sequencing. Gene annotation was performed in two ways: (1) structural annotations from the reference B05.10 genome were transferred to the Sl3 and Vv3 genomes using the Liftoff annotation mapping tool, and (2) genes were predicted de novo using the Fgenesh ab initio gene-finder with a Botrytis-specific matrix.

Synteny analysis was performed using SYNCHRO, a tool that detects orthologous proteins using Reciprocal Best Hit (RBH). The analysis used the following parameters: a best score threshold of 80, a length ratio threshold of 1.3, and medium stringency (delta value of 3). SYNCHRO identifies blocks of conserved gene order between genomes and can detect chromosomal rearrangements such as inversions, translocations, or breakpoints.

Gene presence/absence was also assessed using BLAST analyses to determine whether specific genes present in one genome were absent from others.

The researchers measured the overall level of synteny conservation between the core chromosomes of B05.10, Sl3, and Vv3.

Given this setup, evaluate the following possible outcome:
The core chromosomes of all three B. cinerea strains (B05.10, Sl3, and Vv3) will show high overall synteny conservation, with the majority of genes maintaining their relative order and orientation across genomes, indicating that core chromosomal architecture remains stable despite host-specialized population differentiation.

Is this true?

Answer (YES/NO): YES